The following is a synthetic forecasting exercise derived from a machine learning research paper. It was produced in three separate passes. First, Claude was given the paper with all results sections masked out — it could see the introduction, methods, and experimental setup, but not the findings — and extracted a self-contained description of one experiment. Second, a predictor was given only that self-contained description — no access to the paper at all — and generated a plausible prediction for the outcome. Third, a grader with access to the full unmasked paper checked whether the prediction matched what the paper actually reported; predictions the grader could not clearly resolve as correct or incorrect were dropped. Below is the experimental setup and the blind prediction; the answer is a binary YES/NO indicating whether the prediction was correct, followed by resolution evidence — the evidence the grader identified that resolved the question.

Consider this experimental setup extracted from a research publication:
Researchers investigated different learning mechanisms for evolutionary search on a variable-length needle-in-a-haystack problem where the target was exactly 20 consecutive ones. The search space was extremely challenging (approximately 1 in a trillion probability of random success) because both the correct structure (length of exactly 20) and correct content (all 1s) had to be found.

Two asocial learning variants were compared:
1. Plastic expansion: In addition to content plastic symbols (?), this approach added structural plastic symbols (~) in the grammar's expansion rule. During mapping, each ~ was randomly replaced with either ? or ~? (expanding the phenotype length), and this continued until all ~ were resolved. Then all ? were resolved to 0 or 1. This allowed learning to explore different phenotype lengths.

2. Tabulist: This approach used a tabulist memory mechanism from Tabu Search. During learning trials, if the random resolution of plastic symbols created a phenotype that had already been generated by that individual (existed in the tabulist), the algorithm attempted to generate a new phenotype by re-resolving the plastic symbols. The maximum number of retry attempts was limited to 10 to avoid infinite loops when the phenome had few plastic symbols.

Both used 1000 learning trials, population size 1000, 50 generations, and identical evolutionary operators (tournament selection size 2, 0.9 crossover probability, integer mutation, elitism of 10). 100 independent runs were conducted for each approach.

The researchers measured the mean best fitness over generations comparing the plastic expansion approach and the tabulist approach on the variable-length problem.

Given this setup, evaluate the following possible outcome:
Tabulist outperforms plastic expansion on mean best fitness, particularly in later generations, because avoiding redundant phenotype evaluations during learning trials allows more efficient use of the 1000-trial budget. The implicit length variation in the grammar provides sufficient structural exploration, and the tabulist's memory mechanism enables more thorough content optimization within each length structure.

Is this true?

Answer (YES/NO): NO